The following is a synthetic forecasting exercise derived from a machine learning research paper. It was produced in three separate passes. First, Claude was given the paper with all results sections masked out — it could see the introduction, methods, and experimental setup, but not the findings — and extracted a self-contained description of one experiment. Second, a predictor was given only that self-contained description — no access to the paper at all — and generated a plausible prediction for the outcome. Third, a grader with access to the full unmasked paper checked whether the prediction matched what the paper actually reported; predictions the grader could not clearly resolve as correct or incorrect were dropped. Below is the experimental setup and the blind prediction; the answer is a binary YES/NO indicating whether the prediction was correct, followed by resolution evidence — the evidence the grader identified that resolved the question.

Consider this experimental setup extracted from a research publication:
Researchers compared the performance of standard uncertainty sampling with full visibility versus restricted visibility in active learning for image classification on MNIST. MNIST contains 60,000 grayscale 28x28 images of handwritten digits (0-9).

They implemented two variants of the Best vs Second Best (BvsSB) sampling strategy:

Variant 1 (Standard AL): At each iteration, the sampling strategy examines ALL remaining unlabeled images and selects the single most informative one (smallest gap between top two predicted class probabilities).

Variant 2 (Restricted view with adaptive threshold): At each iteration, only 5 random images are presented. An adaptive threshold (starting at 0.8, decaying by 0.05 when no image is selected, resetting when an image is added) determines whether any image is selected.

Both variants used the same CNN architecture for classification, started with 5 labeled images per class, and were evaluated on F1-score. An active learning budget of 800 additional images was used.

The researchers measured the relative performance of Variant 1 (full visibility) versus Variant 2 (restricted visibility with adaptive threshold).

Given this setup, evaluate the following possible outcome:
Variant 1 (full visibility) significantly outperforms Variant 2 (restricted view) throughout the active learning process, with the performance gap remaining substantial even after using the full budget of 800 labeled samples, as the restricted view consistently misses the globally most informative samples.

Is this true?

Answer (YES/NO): NO